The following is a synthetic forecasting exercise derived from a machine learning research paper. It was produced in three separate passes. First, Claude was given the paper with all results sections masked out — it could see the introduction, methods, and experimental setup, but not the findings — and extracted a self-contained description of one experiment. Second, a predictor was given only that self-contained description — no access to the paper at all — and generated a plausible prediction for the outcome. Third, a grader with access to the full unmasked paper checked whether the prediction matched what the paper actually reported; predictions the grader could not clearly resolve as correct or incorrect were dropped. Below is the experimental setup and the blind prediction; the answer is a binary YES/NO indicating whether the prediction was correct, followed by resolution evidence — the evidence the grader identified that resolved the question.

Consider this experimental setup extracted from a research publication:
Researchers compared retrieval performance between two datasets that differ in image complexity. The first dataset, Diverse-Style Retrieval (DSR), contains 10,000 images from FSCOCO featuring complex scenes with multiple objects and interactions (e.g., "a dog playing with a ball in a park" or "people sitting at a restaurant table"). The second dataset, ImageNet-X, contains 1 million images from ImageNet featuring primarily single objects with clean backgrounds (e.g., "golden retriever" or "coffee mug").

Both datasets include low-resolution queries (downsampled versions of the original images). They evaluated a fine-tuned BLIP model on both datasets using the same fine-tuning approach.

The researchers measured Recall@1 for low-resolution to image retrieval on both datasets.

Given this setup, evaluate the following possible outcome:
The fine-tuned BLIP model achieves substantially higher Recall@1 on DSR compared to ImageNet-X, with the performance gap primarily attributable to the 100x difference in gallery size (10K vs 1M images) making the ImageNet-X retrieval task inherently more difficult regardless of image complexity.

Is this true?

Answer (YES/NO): NO